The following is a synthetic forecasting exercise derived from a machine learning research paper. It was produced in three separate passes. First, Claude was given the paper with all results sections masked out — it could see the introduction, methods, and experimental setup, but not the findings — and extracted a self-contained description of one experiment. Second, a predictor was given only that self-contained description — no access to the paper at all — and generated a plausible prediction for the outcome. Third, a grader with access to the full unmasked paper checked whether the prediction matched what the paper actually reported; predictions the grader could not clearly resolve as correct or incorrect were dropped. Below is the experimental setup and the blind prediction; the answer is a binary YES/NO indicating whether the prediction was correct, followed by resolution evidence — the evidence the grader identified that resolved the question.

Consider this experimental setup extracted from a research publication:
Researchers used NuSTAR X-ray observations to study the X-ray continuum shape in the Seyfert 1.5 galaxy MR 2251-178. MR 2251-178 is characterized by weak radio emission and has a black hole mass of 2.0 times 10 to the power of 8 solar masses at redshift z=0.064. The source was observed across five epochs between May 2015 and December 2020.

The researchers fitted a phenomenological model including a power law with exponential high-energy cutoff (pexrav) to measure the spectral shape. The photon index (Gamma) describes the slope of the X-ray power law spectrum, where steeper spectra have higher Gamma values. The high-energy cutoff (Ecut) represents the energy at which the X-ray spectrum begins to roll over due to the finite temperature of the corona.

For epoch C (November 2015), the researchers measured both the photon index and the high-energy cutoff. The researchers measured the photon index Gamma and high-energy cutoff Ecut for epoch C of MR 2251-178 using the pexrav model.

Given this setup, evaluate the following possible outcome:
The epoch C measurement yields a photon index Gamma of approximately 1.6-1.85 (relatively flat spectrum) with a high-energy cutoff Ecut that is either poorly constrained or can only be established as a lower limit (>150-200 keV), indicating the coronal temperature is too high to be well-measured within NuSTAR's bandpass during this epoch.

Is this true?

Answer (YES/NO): NO